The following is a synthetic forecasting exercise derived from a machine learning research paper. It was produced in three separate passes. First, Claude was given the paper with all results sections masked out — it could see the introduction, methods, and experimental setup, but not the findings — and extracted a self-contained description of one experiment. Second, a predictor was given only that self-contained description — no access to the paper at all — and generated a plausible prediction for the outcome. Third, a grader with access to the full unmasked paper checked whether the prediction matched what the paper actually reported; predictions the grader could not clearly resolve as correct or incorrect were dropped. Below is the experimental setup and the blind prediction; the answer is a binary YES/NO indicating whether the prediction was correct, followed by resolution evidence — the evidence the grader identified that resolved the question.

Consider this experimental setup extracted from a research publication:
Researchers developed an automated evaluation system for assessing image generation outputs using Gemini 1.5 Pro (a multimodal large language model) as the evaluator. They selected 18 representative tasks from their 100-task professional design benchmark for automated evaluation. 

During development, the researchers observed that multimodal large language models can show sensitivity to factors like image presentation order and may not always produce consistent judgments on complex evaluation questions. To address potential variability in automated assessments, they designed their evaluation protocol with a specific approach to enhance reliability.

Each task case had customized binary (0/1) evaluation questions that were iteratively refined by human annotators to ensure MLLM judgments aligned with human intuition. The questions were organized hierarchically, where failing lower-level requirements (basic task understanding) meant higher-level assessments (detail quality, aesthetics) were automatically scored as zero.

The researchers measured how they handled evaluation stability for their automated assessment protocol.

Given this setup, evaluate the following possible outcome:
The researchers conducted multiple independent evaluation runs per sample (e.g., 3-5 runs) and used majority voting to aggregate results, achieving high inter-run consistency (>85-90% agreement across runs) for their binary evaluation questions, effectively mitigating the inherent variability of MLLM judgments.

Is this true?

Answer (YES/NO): NO